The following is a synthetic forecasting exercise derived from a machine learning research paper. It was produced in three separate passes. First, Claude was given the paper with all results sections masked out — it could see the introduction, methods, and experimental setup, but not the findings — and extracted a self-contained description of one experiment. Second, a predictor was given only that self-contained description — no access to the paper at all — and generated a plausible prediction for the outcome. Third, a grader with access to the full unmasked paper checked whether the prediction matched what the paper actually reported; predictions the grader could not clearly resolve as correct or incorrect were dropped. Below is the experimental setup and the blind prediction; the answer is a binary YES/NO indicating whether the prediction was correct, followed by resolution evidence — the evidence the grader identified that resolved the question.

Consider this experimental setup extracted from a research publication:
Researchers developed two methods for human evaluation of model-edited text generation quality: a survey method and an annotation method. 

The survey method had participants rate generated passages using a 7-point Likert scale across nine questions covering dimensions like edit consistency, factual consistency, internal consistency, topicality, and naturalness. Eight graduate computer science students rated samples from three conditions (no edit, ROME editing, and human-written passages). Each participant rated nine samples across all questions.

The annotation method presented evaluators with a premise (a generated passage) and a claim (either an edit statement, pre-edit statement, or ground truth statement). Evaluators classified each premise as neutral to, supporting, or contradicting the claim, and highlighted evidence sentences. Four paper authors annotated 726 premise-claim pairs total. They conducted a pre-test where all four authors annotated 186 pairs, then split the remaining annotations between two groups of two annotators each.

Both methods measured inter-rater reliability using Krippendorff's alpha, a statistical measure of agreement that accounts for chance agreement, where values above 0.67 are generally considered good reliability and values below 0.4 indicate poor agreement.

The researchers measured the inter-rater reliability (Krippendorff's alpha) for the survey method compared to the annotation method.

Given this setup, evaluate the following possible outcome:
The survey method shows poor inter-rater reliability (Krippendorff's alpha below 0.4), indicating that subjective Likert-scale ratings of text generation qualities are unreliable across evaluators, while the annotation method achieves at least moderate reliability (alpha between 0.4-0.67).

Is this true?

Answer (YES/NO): YES